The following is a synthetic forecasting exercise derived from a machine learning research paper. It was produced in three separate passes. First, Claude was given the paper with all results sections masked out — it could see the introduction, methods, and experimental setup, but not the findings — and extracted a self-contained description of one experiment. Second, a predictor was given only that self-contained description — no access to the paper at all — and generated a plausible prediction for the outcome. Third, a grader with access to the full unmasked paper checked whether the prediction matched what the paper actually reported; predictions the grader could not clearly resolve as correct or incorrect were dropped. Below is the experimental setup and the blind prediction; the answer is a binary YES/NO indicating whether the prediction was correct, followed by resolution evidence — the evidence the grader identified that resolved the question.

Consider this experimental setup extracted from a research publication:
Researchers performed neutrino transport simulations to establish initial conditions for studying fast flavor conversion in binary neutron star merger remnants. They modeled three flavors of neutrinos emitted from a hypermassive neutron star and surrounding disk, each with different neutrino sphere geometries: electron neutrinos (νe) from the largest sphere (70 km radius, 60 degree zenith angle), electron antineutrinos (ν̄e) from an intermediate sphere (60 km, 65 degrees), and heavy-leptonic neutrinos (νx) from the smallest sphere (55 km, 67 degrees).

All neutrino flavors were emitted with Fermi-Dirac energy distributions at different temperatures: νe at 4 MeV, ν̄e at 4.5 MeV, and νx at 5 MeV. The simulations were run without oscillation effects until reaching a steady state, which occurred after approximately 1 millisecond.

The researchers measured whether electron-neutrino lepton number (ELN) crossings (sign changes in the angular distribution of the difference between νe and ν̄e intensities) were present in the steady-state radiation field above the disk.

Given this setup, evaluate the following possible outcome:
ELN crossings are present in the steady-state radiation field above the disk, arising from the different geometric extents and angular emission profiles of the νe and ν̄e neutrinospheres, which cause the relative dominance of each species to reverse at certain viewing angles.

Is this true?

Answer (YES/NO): YES